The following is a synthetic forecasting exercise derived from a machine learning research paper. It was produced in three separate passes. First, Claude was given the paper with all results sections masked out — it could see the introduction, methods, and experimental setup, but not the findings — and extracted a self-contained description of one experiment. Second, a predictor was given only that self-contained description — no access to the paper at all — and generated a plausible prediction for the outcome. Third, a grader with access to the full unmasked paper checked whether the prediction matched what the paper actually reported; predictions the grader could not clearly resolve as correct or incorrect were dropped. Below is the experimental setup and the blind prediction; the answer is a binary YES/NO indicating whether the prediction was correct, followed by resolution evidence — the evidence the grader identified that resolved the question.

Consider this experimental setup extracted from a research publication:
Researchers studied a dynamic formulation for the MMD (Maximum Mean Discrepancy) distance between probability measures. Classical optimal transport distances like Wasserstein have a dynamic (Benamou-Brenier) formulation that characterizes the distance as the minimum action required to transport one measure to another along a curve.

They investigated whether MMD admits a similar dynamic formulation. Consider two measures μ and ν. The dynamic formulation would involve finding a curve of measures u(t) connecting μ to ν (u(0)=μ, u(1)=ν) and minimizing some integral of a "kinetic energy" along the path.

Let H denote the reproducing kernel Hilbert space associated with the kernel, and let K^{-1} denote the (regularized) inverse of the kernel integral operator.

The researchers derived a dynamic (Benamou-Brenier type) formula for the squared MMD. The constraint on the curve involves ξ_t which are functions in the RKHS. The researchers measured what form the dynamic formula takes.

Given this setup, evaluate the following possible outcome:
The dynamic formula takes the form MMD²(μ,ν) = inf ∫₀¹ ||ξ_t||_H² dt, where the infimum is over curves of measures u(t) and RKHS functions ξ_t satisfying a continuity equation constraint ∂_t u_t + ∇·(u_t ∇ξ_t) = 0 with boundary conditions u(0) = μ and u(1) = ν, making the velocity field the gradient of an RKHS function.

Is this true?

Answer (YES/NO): NO